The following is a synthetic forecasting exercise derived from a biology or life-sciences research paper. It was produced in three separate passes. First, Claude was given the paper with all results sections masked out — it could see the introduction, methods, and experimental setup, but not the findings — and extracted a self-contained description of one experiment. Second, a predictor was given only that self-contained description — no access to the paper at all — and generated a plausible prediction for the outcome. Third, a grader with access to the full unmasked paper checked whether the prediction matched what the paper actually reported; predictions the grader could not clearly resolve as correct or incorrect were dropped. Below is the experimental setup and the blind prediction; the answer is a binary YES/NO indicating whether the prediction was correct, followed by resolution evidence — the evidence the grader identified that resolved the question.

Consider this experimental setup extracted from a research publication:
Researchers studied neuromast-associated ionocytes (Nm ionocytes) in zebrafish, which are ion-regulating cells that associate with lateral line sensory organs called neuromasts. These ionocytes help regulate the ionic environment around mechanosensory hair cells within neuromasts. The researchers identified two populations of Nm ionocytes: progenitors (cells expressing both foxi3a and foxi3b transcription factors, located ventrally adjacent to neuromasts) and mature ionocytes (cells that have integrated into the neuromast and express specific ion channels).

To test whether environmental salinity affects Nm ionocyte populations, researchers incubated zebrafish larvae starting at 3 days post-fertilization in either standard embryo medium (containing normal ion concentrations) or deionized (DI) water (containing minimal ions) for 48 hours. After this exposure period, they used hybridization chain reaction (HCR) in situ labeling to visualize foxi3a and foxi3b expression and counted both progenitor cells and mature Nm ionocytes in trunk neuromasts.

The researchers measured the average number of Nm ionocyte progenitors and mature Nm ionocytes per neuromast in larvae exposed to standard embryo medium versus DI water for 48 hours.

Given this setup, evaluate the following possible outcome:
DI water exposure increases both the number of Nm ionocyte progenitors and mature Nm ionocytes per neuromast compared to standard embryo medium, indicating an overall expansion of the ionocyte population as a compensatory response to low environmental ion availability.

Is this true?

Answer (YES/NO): YES